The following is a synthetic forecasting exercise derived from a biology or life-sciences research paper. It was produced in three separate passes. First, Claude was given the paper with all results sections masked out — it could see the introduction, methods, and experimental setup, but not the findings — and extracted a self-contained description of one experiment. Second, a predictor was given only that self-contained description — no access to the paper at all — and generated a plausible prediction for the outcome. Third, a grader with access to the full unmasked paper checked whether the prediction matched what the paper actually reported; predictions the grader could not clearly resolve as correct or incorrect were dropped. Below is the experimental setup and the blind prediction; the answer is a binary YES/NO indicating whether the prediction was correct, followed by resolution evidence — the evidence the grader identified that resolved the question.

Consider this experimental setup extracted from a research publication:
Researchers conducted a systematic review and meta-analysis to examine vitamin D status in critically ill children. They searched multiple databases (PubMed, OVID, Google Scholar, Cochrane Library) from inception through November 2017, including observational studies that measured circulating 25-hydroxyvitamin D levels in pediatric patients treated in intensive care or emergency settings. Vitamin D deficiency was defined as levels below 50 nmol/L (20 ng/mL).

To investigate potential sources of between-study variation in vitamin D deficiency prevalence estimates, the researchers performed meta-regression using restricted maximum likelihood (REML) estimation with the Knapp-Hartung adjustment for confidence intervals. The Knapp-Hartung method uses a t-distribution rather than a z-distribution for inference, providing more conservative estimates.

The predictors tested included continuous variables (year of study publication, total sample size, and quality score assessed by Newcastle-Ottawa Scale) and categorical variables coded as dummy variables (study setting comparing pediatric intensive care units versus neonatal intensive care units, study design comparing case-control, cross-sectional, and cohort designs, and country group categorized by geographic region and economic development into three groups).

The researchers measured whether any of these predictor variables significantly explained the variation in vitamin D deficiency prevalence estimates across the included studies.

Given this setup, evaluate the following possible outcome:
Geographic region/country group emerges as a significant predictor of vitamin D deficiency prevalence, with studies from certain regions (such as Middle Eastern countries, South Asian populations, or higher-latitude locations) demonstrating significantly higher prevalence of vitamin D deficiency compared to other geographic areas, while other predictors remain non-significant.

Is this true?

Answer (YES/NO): NO